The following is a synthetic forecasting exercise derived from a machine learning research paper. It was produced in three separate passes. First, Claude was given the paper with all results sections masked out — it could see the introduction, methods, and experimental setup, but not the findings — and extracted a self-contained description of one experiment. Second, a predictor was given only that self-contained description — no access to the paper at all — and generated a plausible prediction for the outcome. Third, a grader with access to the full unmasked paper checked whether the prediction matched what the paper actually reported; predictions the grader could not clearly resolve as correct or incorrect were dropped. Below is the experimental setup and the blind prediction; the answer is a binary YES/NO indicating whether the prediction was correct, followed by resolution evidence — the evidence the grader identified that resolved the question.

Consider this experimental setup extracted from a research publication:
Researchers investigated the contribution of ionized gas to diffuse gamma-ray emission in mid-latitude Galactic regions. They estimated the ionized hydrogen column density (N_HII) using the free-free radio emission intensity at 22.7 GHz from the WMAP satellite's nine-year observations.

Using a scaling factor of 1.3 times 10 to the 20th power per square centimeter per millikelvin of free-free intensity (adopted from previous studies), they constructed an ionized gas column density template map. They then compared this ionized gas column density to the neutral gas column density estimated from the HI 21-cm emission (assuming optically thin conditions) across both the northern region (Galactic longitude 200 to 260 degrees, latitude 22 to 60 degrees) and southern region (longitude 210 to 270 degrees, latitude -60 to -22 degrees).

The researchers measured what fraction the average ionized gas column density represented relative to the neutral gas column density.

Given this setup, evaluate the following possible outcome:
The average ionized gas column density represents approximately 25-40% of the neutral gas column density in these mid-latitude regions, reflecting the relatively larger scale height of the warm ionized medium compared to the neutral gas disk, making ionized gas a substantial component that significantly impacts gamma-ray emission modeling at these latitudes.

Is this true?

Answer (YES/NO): NO